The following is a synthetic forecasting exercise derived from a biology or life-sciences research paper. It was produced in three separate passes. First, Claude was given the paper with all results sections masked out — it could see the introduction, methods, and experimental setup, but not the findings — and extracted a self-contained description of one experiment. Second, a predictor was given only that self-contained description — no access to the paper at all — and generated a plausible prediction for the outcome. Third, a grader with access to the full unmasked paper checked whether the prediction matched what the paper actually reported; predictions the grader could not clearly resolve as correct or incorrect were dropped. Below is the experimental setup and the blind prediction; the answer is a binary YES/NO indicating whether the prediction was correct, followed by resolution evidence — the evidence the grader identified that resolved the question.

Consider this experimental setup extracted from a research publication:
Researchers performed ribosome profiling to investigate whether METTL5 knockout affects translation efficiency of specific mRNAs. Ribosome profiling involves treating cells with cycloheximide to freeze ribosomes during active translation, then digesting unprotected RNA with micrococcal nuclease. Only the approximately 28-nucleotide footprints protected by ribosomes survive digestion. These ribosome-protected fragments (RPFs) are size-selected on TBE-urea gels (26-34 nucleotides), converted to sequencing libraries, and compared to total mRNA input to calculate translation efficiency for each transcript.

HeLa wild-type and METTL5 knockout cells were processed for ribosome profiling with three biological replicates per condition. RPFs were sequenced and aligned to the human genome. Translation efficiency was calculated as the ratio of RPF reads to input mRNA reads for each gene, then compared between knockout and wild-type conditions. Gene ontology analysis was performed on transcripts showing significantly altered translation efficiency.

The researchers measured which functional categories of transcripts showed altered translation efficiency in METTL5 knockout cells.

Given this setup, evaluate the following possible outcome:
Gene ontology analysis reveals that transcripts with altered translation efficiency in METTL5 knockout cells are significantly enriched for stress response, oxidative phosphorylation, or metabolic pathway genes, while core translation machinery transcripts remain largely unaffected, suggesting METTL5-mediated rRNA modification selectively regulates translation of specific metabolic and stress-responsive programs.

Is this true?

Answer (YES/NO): YES